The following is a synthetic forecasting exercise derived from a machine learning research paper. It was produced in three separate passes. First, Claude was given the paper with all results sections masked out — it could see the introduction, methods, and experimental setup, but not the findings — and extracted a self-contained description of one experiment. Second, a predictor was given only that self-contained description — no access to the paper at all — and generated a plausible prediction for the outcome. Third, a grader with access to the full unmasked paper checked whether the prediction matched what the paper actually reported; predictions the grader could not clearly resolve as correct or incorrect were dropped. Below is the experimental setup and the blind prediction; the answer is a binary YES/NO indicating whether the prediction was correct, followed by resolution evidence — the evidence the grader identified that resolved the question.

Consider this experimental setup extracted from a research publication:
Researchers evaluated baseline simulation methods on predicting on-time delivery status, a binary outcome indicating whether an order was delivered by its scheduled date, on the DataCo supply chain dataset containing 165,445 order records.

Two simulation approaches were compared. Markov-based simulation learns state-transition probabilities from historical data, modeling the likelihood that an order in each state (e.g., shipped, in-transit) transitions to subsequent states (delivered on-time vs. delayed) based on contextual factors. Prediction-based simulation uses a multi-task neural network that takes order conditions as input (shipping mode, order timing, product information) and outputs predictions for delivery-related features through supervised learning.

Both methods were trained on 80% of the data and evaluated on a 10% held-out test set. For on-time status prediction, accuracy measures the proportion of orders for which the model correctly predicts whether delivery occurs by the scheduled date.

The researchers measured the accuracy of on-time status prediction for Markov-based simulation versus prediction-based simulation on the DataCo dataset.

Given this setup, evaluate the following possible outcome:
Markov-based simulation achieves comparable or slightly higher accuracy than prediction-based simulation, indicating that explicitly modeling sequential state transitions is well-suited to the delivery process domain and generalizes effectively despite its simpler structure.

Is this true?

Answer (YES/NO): NO